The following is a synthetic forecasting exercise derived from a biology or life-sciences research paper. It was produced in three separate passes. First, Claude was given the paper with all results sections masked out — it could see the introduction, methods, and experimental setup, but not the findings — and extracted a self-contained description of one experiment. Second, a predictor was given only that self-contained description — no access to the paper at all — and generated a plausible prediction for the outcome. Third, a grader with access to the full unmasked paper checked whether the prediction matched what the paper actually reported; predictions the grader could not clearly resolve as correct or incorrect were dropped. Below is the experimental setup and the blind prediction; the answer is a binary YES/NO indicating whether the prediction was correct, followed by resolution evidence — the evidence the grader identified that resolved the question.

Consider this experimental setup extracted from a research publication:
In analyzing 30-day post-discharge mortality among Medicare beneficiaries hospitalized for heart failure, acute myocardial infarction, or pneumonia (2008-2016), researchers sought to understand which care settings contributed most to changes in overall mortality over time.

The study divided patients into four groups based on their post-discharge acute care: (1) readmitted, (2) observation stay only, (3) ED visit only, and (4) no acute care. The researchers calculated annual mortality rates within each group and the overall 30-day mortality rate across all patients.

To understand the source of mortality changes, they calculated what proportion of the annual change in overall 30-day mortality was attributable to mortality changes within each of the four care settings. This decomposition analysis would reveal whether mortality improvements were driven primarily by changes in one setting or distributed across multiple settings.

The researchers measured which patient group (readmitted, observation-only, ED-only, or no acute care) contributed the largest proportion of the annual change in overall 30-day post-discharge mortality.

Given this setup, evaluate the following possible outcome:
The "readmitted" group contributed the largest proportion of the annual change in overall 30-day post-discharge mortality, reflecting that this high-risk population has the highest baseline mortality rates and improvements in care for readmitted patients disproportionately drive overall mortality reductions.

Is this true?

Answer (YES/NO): NO